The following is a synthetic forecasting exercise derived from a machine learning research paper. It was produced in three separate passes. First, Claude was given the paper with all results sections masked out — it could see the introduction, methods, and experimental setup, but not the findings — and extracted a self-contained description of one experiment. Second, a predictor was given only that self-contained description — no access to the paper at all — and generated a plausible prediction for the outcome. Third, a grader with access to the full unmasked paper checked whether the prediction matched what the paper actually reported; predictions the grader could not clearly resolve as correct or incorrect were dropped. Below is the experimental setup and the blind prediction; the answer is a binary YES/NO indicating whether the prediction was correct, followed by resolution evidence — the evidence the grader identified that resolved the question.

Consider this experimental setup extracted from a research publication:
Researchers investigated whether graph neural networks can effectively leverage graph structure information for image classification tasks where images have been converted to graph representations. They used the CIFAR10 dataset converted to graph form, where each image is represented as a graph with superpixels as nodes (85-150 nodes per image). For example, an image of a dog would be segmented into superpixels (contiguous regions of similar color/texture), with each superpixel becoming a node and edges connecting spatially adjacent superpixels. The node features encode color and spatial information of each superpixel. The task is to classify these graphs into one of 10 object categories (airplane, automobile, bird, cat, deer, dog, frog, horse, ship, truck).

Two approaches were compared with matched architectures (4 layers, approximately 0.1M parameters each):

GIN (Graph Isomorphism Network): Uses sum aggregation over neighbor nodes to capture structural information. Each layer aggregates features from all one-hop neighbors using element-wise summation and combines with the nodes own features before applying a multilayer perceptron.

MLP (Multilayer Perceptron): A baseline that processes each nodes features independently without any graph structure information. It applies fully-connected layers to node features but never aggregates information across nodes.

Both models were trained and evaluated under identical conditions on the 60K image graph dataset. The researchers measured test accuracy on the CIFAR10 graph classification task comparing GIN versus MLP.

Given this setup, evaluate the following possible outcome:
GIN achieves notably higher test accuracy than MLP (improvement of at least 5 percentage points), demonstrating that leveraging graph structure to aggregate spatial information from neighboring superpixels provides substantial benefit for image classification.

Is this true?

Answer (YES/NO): NO